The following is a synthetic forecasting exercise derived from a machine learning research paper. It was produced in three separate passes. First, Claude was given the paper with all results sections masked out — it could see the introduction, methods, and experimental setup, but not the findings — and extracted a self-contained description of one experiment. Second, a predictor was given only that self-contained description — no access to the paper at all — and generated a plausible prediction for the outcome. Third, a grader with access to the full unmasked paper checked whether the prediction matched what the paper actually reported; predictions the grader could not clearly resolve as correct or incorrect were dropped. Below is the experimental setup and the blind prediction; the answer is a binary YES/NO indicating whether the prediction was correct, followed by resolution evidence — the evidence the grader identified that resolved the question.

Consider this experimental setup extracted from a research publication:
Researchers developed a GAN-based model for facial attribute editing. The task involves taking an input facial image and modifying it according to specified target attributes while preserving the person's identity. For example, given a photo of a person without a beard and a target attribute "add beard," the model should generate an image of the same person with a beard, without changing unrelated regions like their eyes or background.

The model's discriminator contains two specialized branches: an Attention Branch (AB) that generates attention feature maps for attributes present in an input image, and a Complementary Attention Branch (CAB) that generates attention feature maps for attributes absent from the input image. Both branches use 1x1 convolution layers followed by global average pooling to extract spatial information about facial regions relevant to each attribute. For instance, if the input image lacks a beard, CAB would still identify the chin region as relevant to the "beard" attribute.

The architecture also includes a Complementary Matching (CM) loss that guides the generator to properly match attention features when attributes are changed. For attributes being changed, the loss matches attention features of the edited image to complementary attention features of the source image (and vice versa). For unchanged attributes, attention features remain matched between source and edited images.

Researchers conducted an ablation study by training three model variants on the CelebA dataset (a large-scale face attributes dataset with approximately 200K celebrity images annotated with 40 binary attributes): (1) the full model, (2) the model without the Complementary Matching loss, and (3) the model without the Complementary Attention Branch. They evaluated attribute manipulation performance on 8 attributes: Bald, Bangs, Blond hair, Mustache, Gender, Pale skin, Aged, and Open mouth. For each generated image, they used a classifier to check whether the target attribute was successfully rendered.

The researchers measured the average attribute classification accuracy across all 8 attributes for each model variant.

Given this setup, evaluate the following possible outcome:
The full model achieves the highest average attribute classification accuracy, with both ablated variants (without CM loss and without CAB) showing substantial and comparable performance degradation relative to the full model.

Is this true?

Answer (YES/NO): NO